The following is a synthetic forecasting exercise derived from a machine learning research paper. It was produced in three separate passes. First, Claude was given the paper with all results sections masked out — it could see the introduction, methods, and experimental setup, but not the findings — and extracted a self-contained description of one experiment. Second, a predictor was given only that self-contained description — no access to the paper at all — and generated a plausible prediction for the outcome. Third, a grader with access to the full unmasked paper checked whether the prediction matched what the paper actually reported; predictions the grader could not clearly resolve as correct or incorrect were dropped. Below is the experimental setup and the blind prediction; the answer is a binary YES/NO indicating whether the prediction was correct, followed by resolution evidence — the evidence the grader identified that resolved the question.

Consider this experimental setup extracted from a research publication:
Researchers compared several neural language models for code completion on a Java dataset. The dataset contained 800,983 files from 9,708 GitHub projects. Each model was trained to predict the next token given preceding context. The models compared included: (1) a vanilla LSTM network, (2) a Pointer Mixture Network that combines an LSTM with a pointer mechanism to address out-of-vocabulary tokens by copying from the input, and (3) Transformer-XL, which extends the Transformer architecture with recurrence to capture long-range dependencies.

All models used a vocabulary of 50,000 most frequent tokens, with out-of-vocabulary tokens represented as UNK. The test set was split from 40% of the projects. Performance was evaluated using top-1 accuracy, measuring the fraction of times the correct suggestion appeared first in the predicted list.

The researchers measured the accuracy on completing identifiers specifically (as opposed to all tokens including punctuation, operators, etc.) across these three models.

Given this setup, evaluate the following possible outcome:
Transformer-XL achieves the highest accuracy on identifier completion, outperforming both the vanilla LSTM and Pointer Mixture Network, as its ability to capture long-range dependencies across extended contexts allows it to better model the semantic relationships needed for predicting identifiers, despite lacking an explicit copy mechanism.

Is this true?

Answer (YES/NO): YES